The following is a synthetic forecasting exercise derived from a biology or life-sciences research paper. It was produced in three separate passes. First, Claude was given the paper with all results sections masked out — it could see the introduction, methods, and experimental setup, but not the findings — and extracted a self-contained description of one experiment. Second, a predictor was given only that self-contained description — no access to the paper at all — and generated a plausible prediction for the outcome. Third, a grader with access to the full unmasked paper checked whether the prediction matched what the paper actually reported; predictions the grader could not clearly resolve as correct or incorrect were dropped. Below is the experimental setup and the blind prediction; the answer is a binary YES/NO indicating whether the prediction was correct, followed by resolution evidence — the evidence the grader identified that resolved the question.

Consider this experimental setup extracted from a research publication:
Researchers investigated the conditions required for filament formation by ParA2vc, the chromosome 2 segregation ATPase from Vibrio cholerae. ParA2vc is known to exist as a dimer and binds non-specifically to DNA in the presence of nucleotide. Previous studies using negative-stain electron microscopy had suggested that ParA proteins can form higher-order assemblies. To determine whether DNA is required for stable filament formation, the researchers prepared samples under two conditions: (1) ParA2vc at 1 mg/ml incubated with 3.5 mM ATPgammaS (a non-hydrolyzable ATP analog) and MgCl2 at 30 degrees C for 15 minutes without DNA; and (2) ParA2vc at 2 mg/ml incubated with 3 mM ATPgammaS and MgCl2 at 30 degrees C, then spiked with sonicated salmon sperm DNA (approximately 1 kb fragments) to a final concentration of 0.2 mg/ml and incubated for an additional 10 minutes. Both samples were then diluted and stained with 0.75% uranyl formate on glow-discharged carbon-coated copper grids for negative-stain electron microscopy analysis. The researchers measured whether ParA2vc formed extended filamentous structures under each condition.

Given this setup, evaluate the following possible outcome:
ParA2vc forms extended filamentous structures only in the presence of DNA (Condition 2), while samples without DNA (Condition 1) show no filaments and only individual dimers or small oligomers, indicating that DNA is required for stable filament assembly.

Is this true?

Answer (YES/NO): YES